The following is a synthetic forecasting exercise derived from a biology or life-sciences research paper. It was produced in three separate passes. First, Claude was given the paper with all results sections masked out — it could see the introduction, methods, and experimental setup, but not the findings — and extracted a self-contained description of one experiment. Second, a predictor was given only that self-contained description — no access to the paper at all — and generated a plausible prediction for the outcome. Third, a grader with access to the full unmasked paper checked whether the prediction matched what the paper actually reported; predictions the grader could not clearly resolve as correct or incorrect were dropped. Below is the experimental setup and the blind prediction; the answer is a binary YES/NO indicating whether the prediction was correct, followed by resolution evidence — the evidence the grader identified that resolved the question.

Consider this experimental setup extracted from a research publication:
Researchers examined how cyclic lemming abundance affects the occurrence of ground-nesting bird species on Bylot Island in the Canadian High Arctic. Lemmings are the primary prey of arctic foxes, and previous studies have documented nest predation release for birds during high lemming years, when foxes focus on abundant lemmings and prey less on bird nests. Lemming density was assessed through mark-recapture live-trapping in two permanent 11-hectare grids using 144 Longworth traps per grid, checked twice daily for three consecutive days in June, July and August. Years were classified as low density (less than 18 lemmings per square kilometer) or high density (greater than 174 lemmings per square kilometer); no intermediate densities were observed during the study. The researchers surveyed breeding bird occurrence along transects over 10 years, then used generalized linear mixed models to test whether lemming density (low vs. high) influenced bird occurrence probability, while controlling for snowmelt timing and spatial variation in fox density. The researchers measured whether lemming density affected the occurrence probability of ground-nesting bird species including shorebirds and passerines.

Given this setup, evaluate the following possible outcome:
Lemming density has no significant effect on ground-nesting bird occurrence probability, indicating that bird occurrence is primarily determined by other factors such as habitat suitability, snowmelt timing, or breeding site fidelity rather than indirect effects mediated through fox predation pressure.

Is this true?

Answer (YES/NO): NO